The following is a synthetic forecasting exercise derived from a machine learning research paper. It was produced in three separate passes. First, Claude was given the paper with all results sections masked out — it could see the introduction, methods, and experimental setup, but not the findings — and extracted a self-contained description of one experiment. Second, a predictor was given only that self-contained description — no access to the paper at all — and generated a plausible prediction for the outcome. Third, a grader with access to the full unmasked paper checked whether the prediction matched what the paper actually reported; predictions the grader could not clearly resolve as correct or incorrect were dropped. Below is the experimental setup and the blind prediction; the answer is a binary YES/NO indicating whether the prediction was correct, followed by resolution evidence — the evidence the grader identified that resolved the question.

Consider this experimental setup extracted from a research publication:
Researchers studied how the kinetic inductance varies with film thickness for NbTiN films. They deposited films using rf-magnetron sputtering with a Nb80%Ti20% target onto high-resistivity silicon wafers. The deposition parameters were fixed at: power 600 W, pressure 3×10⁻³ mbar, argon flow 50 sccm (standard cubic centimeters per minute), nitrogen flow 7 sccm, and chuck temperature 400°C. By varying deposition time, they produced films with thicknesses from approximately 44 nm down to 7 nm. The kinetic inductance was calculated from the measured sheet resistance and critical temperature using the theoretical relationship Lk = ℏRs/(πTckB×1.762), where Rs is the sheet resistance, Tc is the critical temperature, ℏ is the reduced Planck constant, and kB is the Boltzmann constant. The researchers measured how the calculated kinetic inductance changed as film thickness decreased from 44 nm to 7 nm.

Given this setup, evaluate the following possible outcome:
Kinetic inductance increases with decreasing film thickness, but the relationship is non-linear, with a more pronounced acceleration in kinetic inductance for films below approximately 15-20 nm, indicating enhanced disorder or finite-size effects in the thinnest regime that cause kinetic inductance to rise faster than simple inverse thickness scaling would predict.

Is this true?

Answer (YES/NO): NO